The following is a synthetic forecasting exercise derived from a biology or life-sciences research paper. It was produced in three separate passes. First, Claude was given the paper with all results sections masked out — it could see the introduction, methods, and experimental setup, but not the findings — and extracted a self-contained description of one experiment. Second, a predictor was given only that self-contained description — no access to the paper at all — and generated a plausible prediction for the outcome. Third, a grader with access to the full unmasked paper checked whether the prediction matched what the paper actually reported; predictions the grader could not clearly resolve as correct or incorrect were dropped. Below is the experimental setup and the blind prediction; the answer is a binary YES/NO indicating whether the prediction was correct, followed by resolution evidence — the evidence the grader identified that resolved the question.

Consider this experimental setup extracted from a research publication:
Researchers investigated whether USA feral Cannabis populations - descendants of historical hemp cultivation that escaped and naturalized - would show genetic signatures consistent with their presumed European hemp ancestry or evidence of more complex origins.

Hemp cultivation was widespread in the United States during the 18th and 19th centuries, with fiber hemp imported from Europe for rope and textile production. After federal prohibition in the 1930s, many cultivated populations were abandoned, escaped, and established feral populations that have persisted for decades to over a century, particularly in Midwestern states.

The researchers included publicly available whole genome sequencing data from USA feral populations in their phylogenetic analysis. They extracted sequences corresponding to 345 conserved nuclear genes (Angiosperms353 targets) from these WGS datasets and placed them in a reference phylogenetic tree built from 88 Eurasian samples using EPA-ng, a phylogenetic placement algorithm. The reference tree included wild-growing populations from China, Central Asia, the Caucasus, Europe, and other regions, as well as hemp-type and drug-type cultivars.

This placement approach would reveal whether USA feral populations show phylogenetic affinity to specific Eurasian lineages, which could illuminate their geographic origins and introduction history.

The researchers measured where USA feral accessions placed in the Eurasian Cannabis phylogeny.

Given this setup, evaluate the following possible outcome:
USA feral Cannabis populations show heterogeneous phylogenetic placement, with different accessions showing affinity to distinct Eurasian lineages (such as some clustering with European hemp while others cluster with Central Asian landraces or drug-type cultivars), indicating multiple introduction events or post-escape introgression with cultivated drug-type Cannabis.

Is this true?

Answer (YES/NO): NO